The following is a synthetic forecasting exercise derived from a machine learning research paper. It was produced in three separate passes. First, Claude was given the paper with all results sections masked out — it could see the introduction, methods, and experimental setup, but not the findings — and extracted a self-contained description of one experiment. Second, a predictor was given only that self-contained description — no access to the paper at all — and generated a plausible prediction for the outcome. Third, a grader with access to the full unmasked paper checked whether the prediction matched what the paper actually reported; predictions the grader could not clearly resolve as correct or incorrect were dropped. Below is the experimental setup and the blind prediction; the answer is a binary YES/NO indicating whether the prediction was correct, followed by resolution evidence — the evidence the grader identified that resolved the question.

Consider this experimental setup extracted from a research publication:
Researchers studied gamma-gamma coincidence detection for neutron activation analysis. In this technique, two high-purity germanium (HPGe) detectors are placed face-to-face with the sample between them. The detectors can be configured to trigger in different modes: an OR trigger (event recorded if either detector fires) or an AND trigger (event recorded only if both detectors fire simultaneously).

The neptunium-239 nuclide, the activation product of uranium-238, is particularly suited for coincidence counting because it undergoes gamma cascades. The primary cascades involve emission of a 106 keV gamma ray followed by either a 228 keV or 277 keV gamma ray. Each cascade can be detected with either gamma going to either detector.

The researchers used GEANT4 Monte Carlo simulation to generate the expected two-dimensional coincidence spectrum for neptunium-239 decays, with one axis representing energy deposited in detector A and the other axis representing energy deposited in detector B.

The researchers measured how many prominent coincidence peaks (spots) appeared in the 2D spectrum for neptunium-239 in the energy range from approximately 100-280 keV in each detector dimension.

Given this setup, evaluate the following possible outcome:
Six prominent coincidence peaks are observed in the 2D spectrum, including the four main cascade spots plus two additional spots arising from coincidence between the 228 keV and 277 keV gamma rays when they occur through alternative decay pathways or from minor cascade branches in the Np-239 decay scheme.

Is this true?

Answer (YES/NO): NO